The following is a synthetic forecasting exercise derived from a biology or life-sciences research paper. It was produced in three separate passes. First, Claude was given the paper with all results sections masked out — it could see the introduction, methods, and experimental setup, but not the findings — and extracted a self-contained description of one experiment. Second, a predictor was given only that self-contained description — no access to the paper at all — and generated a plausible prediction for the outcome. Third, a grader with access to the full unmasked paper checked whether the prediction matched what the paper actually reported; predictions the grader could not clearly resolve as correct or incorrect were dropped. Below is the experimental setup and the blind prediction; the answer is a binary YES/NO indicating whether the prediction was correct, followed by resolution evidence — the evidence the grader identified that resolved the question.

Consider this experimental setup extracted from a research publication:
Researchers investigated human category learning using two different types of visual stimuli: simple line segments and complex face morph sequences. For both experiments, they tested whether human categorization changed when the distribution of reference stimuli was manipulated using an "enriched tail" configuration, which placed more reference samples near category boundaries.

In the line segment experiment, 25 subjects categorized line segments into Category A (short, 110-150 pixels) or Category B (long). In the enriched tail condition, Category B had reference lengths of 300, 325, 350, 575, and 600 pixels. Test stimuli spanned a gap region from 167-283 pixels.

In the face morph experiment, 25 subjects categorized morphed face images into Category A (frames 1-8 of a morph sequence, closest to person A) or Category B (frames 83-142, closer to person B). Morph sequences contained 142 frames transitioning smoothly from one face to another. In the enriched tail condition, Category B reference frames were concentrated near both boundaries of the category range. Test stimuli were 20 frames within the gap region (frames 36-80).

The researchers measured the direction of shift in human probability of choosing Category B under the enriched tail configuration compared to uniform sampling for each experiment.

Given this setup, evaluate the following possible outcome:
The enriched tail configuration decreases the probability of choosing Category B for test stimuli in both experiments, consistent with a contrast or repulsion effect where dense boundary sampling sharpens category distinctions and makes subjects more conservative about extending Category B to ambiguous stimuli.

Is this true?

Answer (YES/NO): NO